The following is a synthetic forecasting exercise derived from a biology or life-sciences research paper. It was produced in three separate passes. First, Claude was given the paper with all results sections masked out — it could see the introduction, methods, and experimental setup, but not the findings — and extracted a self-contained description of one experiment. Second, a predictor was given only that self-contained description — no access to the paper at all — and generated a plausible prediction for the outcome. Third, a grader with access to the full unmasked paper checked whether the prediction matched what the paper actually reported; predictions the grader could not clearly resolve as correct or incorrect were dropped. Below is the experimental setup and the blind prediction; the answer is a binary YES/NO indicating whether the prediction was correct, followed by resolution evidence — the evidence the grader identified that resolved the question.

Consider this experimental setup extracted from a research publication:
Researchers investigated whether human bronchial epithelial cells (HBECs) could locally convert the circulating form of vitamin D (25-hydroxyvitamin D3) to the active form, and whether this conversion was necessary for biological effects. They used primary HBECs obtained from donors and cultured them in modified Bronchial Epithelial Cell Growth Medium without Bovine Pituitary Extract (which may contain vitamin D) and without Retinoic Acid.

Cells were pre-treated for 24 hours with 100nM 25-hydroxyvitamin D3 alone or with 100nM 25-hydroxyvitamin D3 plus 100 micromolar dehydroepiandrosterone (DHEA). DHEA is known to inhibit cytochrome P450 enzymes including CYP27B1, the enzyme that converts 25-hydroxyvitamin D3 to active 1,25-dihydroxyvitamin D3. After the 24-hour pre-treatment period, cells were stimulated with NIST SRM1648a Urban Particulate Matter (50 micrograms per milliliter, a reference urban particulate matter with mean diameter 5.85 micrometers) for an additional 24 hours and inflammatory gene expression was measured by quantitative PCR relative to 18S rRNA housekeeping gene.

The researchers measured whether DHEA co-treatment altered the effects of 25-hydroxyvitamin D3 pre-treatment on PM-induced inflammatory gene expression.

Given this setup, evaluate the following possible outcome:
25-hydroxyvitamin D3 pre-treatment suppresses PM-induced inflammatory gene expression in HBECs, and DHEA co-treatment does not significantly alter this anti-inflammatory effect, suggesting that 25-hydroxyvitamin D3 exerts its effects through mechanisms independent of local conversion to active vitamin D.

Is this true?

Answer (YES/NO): NO